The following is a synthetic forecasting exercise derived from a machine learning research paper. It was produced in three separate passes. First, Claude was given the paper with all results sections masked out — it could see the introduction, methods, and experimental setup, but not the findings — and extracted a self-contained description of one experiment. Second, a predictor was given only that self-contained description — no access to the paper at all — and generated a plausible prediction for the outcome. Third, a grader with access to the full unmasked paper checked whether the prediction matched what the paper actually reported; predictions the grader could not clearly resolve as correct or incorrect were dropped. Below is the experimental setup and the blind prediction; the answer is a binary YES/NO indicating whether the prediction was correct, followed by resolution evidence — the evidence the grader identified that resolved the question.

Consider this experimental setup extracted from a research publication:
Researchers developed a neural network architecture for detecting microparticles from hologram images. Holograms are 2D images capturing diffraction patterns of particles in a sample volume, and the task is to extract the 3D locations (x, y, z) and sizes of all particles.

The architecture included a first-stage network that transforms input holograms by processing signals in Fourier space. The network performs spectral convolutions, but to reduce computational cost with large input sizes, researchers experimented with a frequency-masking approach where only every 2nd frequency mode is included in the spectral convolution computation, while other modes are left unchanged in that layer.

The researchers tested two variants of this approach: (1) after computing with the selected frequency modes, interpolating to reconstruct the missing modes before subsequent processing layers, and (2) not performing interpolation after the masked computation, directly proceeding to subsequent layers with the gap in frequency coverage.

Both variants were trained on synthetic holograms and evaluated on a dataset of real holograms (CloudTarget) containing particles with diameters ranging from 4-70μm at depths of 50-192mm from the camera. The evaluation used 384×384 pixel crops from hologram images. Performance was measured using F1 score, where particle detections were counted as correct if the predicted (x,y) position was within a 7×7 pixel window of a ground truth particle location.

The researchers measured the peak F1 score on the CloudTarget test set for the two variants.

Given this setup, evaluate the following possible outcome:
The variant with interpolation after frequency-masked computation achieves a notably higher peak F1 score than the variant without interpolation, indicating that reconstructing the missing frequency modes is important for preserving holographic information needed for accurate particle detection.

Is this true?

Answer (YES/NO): YES